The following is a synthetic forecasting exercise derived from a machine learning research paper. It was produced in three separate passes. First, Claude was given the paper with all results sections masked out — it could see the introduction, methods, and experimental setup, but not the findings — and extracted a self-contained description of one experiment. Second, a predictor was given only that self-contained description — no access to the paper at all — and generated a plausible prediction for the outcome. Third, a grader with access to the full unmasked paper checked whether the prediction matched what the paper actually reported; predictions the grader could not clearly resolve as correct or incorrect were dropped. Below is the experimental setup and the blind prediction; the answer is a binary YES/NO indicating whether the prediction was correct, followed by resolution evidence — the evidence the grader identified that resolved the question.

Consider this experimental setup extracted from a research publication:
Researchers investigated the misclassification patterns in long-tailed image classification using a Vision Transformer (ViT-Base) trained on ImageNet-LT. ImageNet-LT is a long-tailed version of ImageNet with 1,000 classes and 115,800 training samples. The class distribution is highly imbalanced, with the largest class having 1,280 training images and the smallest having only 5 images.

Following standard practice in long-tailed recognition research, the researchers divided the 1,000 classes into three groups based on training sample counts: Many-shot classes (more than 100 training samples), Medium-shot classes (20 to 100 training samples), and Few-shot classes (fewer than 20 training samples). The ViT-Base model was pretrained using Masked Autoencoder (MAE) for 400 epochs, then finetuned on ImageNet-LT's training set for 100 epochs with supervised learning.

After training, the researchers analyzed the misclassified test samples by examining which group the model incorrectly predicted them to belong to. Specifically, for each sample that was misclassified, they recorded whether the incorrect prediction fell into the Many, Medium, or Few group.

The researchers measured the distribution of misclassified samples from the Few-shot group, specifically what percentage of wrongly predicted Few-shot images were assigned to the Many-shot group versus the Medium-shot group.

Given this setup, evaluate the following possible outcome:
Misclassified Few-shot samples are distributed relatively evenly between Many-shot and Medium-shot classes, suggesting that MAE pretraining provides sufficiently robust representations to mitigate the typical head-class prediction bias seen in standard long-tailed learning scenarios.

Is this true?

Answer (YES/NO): NO